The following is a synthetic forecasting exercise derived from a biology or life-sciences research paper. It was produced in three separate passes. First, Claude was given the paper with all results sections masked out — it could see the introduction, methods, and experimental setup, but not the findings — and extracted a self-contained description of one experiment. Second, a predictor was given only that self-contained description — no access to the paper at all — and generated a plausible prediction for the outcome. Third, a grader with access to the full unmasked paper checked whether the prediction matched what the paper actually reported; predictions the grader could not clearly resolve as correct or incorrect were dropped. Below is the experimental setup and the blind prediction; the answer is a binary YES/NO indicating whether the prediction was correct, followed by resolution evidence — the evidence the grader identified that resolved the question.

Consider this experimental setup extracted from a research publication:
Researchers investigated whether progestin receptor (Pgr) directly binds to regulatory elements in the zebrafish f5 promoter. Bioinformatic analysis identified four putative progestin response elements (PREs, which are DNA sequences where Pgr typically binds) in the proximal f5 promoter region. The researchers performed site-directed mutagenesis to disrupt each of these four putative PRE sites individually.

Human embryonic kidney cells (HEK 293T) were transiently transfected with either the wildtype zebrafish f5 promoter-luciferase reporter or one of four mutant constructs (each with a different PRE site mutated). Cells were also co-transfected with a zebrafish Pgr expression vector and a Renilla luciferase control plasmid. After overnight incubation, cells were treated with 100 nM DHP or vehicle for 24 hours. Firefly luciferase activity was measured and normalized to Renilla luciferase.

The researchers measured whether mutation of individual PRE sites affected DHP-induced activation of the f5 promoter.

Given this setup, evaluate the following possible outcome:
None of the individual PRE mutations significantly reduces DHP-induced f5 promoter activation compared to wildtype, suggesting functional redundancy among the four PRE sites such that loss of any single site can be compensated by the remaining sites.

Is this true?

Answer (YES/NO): NO